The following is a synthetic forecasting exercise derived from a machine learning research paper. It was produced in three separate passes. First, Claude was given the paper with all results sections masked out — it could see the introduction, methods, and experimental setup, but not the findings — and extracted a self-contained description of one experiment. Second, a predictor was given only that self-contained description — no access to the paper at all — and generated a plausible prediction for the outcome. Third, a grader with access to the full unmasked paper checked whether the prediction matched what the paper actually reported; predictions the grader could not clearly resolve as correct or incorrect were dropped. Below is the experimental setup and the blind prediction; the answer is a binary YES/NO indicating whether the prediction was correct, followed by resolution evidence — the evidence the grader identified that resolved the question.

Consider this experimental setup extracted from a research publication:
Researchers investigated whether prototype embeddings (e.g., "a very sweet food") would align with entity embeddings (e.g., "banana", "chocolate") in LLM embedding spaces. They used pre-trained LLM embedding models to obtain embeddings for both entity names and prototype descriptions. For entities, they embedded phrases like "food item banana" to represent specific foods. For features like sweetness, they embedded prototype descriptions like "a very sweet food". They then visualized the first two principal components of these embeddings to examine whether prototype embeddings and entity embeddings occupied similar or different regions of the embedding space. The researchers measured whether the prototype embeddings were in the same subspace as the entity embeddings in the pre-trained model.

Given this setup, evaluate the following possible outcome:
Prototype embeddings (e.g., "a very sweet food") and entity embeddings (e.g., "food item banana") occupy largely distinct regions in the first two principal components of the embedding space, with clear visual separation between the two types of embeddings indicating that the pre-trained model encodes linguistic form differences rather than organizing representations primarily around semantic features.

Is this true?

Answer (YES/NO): YES